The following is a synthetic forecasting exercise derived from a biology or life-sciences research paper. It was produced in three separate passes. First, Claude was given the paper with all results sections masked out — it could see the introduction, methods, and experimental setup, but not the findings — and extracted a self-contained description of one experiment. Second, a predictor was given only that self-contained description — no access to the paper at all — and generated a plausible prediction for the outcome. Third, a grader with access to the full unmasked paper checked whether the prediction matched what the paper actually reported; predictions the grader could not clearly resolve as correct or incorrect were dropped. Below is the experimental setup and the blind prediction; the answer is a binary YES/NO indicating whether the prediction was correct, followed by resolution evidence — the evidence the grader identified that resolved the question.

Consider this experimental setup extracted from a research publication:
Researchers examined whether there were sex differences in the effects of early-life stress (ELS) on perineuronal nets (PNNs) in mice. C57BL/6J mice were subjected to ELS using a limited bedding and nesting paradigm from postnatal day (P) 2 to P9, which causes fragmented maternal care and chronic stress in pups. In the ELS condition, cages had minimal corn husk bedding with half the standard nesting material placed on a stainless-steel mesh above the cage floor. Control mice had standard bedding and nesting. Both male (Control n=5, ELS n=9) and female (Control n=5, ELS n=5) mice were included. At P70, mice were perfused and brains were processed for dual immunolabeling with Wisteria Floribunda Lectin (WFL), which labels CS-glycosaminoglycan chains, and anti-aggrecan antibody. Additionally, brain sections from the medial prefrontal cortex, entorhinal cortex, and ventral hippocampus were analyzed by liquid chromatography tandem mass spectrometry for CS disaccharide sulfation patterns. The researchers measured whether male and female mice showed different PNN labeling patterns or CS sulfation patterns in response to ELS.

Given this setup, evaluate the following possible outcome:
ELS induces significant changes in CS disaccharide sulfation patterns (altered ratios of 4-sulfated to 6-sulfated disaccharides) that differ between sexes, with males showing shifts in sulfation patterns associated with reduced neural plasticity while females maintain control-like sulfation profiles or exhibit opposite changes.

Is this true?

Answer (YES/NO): NO